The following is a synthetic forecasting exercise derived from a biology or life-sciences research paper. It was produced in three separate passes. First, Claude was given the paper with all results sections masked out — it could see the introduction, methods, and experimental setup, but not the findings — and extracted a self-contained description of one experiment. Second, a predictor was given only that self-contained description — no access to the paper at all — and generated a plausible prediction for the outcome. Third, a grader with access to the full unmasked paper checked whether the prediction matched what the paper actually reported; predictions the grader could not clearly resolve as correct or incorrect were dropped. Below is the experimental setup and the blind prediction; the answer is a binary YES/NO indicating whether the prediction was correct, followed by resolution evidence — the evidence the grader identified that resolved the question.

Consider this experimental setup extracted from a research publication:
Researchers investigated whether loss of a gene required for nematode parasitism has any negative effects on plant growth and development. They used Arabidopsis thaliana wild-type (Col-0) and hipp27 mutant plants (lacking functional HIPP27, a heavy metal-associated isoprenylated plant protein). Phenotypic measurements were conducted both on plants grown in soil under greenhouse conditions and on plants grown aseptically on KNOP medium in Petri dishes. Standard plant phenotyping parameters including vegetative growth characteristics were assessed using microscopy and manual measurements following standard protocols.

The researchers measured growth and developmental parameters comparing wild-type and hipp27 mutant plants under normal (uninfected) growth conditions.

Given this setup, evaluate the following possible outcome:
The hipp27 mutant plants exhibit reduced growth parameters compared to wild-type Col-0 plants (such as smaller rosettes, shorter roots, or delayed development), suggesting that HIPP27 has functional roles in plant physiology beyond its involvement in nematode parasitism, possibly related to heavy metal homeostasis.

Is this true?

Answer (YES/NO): NO